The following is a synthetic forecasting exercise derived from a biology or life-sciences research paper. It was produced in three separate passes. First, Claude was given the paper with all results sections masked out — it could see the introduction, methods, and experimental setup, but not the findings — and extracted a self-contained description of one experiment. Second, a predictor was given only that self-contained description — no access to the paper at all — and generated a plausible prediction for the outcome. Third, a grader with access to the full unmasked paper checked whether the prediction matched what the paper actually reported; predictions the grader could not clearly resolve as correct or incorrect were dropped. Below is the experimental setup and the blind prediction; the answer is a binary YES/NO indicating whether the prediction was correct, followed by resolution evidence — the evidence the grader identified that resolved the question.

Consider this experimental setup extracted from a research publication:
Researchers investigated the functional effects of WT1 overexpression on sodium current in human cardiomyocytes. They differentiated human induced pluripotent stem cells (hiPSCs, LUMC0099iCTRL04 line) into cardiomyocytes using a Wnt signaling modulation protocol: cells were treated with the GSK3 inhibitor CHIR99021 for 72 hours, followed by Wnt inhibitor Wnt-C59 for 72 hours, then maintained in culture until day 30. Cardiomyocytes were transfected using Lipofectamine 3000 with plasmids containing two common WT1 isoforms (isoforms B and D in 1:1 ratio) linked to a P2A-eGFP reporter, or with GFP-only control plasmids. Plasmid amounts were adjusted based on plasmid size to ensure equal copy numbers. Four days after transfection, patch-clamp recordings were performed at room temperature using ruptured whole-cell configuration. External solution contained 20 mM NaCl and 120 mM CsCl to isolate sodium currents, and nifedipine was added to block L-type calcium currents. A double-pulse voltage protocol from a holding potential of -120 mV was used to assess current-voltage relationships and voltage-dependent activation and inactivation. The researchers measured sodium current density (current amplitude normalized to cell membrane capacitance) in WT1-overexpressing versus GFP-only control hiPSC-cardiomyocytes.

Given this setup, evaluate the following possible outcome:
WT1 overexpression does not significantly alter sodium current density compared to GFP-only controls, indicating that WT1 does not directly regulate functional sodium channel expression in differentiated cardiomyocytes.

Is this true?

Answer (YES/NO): NO